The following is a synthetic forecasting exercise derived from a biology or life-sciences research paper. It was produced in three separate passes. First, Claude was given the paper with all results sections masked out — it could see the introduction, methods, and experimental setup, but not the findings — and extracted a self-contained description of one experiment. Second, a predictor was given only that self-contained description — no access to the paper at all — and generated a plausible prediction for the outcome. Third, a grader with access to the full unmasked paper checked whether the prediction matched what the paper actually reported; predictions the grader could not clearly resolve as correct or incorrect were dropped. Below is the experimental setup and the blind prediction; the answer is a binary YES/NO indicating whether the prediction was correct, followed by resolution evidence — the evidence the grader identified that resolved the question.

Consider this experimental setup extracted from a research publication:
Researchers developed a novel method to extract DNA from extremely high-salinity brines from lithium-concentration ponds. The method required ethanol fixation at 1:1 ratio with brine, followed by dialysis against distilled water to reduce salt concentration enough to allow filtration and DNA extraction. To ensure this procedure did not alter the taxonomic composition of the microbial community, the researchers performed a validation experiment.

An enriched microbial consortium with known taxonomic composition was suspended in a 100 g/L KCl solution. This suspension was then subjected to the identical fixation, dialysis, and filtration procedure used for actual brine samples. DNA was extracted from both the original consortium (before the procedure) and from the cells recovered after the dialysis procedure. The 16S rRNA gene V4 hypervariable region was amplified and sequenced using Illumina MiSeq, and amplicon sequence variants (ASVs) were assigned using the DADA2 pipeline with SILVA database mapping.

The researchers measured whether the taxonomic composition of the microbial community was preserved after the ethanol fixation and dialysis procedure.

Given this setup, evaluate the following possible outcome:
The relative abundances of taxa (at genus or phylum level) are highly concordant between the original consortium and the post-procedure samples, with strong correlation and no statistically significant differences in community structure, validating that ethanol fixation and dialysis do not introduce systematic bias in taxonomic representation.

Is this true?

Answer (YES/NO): YES